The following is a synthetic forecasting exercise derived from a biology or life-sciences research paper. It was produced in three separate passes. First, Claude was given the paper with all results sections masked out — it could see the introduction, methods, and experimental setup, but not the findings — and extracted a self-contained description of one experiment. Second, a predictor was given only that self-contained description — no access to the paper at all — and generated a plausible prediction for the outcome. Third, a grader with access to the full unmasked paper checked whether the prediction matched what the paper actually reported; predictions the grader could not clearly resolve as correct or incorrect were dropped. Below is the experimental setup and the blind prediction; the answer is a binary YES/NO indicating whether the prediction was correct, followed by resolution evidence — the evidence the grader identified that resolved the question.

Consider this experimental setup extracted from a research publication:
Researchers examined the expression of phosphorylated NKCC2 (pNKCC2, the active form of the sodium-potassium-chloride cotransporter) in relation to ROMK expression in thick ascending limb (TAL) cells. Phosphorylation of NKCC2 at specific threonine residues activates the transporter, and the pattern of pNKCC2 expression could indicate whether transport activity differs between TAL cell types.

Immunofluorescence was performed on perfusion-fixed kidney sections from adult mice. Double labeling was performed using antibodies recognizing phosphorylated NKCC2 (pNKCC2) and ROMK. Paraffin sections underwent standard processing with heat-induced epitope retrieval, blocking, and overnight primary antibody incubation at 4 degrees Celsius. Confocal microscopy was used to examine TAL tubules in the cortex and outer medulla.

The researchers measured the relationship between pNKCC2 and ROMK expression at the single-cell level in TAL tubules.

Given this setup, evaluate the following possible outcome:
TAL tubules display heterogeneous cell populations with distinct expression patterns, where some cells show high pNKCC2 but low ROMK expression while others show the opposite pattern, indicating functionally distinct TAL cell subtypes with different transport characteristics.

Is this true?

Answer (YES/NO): YES